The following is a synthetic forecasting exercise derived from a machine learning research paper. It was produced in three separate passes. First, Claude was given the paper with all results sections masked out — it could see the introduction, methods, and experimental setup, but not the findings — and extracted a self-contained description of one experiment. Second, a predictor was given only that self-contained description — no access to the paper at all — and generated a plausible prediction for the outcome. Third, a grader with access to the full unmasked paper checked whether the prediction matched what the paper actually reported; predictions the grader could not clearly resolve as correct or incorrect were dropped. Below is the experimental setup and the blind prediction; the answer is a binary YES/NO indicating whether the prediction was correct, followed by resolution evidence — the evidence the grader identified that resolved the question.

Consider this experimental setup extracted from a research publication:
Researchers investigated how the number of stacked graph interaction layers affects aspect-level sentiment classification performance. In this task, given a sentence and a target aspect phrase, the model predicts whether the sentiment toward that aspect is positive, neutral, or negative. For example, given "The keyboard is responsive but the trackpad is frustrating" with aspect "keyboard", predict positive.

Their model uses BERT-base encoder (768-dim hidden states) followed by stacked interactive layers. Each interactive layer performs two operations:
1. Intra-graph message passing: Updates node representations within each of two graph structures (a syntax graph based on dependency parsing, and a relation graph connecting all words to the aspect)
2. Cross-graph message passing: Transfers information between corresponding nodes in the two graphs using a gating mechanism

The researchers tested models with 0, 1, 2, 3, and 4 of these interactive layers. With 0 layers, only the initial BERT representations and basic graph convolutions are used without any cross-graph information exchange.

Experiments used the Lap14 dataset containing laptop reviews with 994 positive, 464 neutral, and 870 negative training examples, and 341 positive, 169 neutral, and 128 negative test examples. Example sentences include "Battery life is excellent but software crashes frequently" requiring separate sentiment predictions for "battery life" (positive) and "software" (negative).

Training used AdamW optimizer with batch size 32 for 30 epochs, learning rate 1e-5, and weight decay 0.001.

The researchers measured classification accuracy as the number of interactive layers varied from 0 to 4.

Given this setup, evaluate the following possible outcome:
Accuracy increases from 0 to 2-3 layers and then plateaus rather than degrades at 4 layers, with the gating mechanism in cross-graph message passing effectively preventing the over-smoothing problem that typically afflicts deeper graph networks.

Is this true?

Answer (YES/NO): NO